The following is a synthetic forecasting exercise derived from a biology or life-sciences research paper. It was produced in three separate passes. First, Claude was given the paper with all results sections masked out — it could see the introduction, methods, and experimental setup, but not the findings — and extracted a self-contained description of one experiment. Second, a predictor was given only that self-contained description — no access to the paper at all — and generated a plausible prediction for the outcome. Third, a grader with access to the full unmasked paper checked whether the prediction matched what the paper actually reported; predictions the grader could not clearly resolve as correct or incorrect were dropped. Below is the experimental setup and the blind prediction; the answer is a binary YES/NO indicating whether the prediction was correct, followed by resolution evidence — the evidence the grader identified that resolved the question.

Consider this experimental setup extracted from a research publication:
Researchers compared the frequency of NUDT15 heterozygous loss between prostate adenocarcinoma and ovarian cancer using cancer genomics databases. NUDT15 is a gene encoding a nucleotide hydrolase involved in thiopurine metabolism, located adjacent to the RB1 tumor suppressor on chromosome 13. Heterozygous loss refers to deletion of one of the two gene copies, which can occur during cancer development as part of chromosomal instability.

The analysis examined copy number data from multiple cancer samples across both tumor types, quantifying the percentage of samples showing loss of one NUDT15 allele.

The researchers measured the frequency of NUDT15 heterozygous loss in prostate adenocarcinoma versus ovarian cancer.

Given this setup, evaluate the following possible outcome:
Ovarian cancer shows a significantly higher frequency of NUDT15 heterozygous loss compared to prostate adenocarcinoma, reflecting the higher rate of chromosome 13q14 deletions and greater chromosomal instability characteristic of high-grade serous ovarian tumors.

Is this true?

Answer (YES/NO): YES